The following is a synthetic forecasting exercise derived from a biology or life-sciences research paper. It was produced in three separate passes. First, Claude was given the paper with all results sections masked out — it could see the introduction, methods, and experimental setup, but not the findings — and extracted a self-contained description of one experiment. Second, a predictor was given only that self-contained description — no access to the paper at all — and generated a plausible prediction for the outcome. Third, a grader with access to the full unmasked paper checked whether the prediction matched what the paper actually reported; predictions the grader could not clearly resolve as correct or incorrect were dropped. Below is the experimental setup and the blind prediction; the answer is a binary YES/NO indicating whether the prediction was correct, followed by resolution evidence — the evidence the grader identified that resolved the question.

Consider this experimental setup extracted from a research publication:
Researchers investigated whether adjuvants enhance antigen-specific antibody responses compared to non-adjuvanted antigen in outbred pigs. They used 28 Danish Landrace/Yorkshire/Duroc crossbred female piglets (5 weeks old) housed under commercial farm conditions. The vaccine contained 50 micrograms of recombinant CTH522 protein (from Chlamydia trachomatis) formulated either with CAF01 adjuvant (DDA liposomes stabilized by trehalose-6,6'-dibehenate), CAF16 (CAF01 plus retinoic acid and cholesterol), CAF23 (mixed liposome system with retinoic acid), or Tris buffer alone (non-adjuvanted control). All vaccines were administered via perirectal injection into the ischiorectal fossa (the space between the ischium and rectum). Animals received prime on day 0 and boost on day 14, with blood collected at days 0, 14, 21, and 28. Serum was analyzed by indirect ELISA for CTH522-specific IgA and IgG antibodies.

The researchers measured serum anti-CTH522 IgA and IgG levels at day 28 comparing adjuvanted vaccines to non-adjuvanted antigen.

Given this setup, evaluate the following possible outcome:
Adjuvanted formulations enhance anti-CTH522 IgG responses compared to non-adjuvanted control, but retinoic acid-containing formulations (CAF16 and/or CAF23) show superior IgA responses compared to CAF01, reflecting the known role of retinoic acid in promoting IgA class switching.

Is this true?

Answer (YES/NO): NO